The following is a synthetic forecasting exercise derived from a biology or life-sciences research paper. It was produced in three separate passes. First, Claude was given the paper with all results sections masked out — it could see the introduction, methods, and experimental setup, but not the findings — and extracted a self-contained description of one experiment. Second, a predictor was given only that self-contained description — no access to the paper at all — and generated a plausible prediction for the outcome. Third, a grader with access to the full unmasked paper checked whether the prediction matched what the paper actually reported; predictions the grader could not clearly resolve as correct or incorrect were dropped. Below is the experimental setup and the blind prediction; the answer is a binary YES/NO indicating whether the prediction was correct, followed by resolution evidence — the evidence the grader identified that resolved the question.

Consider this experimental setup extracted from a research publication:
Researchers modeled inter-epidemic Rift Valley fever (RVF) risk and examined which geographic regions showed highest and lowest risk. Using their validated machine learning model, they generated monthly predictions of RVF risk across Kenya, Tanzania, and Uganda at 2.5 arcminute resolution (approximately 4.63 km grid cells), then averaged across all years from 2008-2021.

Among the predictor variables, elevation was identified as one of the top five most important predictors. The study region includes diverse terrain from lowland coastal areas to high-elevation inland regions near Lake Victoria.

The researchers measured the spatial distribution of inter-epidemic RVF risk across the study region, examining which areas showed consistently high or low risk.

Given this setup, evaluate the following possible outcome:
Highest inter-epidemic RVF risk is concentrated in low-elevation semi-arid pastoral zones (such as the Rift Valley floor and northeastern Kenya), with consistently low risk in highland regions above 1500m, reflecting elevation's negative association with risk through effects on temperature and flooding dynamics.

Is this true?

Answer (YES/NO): NO